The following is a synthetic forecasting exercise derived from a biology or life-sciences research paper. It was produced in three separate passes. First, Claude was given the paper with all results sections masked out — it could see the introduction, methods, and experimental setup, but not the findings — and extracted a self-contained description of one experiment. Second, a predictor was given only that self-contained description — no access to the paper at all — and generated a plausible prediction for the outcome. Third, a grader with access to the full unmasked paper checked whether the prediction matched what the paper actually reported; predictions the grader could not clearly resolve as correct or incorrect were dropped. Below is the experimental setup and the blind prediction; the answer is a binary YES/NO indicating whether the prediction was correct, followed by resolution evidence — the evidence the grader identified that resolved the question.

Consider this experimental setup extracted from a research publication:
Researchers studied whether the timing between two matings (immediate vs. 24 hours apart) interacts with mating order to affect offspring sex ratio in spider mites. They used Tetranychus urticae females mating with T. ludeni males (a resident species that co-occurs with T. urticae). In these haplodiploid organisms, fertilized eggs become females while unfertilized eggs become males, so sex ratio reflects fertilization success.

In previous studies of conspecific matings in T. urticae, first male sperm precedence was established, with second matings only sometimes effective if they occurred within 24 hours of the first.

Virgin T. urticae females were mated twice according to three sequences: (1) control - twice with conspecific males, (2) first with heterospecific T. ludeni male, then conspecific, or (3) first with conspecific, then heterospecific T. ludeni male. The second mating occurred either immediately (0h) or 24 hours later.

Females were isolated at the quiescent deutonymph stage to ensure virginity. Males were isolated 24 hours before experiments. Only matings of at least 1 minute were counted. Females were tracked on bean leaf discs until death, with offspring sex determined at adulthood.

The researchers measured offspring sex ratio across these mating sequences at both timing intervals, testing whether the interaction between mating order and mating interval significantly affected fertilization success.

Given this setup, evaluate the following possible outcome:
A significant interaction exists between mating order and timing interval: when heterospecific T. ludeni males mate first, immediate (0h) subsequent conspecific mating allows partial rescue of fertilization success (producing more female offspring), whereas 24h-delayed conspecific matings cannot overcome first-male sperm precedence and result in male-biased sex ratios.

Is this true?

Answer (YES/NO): NO